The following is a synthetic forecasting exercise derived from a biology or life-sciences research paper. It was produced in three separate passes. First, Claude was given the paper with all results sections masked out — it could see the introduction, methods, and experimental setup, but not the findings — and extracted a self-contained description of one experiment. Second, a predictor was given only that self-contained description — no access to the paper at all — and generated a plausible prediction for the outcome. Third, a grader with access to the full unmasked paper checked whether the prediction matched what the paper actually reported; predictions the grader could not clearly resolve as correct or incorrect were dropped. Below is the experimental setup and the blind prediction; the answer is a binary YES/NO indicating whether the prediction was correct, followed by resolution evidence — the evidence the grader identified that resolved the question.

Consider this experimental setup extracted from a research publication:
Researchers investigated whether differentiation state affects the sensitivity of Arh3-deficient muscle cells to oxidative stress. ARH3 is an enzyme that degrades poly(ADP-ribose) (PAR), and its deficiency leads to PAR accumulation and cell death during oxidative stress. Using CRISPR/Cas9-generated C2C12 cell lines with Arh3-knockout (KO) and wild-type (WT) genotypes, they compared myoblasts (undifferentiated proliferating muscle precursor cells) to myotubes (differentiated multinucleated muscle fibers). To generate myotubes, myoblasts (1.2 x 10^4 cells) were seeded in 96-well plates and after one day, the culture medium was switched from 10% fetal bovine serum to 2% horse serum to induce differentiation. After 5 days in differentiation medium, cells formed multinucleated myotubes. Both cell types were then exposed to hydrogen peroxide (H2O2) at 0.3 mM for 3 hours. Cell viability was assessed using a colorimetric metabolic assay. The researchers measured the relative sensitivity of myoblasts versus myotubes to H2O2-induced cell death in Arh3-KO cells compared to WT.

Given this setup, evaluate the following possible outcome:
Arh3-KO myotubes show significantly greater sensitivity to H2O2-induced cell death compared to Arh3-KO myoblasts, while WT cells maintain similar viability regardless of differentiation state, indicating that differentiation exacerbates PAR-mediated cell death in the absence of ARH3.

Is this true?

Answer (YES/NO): NO